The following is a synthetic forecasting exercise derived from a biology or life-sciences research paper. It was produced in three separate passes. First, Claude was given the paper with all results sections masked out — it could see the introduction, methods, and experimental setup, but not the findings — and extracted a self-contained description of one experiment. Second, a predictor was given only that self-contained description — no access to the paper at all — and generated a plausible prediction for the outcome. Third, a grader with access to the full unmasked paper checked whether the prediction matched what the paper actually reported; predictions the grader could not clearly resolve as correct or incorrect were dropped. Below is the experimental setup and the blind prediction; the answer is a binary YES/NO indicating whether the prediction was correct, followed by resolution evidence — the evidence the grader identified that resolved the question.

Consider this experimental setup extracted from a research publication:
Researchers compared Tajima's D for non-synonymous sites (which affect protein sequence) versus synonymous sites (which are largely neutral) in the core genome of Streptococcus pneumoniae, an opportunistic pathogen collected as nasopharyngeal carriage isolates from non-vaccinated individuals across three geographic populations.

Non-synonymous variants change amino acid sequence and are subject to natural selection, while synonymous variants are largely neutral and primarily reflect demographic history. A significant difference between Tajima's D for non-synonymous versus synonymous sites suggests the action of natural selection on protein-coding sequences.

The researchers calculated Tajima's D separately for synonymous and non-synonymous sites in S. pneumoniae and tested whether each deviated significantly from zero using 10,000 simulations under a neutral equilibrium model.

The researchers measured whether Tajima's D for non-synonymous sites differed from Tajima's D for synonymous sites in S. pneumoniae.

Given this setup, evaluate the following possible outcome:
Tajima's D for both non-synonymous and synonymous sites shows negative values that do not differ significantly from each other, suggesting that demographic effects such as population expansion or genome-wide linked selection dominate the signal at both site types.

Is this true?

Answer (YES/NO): NO